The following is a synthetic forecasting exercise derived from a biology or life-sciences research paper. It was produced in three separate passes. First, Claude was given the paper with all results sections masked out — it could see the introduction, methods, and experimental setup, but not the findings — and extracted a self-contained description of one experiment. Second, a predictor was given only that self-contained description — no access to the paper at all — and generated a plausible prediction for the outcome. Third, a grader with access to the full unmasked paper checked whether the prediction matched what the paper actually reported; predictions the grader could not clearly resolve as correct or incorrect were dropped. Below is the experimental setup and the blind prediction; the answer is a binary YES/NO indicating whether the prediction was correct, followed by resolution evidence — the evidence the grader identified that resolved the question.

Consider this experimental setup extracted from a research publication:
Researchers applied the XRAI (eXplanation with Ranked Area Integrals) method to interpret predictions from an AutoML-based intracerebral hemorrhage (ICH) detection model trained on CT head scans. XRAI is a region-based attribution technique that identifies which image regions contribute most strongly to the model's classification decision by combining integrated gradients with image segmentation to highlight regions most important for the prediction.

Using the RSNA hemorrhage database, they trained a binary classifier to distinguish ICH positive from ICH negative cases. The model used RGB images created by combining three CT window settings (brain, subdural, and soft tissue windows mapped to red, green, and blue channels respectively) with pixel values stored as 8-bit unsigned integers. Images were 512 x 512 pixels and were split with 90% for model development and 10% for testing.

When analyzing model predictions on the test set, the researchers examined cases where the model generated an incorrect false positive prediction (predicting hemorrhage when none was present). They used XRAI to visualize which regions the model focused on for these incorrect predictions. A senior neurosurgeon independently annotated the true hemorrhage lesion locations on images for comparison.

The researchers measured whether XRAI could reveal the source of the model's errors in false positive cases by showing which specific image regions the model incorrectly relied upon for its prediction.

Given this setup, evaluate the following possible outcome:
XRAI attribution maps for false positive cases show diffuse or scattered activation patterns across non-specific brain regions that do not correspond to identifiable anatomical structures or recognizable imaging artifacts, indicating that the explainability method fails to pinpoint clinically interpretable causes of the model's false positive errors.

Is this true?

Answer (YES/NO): NO